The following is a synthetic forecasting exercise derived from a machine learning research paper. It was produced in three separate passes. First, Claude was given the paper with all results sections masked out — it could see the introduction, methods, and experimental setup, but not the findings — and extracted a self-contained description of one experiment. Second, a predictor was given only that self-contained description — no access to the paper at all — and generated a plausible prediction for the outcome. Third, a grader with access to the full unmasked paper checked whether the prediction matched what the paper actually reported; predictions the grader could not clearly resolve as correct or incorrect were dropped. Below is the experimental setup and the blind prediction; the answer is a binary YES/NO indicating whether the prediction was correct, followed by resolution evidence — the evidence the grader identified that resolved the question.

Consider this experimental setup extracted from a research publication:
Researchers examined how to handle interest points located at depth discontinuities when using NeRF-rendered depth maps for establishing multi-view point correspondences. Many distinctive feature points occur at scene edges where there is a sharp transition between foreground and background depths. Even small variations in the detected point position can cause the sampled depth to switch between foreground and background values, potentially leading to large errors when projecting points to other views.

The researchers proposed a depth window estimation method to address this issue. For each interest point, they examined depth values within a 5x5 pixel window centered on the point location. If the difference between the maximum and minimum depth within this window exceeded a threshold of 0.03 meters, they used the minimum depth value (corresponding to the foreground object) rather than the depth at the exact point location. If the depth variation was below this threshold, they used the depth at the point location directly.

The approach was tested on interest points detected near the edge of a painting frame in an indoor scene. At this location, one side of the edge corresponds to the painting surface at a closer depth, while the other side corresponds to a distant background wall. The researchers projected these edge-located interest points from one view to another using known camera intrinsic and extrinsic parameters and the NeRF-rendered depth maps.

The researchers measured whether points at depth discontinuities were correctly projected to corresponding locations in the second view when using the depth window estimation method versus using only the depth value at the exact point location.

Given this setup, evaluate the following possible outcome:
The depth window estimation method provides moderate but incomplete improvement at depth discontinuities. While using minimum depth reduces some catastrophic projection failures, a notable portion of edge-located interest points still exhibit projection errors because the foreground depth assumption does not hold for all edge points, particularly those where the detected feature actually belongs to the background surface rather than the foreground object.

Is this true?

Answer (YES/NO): NO